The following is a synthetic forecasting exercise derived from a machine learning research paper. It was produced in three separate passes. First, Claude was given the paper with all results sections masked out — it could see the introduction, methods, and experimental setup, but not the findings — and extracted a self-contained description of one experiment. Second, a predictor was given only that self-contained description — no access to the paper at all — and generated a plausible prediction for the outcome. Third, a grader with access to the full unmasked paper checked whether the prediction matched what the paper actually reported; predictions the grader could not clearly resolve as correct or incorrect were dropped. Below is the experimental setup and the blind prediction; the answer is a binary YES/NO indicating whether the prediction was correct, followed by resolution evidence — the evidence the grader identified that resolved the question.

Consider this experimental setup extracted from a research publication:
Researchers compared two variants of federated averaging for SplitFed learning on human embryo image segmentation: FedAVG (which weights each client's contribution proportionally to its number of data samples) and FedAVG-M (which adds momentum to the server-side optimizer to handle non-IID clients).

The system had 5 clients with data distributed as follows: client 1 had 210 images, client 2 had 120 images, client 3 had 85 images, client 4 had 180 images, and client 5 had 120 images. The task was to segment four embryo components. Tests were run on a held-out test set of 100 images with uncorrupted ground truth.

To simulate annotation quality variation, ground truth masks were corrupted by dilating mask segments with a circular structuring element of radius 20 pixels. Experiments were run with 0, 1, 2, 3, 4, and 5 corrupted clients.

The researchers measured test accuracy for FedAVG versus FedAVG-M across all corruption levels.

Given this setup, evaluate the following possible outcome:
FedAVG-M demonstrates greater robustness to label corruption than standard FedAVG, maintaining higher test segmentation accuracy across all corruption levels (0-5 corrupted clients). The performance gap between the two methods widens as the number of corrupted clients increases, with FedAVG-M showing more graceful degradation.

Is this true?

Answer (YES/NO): NO